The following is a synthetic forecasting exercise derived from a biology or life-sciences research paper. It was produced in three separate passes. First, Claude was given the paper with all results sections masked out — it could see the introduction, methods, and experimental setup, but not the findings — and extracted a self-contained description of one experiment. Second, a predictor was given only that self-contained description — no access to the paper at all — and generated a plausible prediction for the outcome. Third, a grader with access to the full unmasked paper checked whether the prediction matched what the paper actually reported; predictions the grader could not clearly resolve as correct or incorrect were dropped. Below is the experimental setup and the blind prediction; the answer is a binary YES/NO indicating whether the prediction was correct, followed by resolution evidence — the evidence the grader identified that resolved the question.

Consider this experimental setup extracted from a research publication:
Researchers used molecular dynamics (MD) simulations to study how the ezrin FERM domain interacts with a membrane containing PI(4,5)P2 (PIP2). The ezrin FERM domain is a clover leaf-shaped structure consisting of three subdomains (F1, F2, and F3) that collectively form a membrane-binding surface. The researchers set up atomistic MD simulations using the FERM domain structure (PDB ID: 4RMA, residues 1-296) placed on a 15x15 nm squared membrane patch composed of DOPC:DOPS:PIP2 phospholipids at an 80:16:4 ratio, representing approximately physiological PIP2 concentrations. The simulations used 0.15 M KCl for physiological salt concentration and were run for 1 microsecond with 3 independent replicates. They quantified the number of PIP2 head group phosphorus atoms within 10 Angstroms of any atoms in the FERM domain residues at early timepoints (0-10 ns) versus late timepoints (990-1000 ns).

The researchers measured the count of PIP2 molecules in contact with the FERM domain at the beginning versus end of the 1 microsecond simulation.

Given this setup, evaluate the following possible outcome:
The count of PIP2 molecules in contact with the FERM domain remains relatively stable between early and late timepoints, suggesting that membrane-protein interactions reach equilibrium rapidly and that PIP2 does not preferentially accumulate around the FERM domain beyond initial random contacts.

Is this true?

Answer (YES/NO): NO